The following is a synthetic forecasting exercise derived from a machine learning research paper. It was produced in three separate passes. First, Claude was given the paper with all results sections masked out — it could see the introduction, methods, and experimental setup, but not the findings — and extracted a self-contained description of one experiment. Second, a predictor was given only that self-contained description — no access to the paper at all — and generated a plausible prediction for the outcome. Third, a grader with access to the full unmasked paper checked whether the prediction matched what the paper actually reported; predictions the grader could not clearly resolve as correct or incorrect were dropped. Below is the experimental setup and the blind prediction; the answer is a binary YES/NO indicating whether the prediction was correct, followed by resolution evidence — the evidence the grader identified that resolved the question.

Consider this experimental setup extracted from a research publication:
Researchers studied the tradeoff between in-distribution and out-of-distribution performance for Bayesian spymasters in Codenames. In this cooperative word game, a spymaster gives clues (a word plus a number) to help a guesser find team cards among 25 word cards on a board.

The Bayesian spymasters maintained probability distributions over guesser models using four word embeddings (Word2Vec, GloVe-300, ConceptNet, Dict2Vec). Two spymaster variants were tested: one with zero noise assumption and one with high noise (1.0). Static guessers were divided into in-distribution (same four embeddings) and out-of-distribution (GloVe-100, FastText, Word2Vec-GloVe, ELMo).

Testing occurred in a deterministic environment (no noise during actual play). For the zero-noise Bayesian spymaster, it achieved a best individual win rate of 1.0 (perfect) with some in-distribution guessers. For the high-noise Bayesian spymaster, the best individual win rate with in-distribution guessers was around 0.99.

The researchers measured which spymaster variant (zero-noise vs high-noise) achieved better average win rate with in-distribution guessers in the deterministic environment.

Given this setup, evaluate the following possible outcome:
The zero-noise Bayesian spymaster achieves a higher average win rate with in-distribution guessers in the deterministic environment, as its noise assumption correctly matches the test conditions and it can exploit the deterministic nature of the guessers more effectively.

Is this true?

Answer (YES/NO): YES